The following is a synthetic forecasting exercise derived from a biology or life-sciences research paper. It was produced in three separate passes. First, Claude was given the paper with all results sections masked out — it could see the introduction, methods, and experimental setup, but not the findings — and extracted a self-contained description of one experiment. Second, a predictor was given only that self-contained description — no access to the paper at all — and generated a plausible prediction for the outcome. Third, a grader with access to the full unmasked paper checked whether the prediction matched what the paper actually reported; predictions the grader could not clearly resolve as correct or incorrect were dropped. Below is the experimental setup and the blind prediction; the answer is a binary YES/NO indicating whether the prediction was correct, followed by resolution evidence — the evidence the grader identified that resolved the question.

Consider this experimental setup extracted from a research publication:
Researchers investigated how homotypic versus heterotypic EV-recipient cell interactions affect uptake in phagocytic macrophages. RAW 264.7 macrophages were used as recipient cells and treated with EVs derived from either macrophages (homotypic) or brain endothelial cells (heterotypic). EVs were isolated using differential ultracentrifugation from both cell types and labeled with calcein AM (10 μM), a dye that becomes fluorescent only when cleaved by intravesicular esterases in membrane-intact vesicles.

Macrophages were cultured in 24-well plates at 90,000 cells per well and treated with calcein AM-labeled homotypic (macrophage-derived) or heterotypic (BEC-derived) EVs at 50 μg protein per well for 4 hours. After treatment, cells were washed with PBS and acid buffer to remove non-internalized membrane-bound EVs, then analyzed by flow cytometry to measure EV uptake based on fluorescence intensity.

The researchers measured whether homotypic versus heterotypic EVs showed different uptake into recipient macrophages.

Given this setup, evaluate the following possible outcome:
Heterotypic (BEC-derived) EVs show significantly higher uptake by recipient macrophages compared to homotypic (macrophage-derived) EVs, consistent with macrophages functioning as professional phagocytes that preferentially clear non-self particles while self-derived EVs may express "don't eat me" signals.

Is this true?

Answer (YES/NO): NO